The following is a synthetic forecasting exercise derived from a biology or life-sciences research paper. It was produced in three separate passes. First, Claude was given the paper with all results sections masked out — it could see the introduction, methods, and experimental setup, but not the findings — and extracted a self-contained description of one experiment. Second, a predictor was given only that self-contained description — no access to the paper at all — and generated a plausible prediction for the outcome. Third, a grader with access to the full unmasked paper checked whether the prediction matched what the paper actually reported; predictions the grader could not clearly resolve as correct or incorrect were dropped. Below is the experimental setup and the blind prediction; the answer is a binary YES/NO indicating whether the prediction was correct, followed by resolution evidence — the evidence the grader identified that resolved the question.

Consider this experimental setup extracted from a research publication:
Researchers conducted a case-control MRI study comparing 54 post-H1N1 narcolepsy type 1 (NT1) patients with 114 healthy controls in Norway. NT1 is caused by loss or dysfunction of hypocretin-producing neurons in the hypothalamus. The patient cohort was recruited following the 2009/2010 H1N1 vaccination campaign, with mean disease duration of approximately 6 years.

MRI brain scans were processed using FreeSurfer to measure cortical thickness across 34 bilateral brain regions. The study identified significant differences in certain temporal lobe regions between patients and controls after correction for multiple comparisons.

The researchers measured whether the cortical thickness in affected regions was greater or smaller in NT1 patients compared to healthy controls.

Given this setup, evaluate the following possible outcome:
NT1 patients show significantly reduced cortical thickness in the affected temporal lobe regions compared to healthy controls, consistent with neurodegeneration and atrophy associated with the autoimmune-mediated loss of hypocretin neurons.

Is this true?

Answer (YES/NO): YES